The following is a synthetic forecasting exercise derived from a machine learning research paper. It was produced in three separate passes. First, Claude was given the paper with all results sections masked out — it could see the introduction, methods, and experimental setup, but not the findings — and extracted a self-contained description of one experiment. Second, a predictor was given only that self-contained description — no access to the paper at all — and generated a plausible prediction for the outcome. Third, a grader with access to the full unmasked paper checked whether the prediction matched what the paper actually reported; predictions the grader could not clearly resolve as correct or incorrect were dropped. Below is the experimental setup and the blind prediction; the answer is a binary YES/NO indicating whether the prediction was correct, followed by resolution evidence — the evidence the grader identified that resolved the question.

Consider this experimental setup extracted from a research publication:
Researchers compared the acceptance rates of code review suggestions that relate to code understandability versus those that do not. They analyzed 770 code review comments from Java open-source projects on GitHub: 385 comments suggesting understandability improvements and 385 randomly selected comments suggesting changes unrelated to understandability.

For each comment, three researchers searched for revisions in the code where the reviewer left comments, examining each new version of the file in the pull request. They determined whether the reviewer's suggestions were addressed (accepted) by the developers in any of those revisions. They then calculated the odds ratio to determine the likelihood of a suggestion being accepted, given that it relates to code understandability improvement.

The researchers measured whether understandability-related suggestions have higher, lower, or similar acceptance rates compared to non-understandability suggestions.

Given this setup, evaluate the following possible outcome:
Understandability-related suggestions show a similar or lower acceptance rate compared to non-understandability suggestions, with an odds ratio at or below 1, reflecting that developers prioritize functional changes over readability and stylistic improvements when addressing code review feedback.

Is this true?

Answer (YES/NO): NO